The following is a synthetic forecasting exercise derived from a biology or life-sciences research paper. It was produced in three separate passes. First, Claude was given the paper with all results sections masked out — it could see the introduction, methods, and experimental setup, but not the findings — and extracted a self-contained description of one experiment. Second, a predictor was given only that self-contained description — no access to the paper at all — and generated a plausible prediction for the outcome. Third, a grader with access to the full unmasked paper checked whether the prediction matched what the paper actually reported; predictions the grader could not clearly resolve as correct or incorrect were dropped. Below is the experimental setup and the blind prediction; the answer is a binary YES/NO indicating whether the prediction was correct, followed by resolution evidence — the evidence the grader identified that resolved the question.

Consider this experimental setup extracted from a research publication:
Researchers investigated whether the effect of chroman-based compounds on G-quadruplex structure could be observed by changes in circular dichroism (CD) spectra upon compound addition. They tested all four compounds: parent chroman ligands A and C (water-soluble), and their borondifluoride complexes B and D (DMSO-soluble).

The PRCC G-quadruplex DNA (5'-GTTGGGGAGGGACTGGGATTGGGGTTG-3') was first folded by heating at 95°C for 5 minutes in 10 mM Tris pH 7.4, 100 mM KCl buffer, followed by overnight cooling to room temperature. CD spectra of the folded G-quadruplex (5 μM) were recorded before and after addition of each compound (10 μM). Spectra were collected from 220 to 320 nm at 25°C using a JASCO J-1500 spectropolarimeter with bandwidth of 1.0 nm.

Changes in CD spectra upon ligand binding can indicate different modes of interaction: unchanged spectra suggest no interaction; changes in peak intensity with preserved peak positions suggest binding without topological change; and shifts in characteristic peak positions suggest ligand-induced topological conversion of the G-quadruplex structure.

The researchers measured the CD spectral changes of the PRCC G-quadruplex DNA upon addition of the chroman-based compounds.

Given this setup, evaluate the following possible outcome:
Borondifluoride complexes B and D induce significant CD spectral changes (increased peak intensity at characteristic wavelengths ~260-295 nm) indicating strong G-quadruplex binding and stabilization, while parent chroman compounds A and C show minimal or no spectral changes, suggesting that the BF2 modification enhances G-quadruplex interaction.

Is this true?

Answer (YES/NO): NO